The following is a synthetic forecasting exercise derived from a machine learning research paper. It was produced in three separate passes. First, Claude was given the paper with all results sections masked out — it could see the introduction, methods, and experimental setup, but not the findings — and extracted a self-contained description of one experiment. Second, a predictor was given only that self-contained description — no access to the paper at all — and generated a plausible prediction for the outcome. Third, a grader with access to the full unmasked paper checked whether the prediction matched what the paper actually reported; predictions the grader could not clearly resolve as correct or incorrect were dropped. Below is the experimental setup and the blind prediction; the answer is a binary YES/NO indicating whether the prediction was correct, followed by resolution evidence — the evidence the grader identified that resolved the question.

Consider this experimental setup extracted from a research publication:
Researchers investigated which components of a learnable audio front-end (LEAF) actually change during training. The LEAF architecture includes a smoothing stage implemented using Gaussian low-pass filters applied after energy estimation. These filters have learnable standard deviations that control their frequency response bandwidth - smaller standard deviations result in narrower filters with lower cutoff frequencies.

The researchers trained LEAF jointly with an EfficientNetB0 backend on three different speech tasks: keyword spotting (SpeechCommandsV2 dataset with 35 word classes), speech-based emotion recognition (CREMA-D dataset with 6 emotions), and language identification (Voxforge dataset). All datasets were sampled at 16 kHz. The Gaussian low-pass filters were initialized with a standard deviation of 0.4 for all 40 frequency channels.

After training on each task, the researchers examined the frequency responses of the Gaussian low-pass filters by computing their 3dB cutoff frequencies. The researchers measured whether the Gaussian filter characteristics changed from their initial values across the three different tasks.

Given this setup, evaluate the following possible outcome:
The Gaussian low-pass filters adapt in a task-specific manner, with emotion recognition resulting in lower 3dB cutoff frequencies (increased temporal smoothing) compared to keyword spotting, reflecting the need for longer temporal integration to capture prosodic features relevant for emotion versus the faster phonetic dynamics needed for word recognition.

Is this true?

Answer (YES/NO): NO